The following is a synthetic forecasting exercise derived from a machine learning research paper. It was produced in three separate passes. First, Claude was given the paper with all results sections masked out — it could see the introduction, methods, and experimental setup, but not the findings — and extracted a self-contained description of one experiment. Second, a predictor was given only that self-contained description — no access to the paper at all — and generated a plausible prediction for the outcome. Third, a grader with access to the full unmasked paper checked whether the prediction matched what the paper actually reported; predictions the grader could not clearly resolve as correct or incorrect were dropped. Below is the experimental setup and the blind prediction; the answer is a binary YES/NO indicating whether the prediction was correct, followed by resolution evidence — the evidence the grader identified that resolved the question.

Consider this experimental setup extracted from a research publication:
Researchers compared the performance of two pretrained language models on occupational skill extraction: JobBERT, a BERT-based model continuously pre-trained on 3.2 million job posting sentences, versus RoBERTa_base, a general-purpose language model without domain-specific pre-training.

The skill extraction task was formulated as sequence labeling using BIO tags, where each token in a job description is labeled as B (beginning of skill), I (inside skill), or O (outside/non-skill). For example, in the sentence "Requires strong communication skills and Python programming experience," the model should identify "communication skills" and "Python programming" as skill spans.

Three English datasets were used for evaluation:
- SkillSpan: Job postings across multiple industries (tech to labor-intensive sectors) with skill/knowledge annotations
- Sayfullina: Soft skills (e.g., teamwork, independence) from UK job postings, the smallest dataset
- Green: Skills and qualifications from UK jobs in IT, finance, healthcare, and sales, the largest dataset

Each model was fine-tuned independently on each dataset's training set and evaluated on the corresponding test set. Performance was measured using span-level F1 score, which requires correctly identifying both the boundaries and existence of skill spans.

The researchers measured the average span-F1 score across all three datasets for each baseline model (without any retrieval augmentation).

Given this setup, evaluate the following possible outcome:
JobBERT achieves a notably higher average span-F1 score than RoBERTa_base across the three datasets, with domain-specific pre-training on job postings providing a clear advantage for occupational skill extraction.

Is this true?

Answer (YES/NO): NO